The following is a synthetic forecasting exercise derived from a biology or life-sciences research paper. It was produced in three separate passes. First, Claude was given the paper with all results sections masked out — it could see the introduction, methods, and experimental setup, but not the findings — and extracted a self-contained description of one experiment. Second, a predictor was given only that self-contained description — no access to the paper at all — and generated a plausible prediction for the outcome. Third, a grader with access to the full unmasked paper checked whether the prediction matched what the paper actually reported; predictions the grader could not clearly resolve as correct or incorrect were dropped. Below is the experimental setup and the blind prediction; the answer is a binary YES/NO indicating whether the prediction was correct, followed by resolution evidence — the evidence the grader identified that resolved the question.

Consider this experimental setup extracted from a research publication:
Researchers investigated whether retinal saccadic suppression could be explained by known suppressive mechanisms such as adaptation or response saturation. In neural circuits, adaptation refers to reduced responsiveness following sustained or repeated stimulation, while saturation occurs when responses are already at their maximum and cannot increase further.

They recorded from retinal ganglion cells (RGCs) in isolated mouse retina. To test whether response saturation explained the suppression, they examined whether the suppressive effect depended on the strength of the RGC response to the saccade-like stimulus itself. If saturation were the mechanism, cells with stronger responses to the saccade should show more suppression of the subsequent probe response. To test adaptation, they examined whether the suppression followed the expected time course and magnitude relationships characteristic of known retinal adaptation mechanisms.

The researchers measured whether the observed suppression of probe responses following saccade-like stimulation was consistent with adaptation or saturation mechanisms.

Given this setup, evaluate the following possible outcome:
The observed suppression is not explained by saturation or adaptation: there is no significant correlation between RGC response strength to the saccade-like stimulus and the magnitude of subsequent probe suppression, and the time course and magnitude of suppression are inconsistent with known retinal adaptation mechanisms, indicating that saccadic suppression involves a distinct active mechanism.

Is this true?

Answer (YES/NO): NO